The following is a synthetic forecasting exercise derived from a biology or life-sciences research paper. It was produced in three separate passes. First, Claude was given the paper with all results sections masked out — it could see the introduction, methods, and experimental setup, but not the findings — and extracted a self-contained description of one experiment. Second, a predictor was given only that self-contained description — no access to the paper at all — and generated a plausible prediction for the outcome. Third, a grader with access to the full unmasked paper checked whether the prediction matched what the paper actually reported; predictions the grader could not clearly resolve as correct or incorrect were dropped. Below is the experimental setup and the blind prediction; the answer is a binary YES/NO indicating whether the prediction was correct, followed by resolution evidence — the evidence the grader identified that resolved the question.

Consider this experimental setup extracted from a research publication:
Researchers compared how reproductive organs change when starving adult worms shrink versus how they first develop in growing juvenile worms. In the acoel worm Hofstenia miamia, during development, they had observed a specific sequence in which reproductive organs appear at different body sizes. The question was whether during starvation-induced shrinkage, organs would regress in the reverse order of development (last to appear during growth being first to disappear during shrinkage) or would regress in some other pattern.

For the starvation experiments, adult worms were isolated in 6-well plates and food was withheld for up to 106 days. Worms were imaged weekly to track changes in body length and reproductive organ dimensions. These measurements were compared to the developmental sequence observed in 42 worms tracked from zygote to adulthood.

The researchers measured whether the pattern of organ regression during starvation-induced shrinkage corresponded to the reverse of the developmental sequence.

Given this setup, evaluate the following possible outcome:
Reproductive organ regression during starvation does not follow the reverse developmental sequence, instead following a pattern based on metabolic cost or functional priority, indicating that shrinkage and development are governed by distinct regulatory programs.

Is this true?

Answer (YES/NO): NO